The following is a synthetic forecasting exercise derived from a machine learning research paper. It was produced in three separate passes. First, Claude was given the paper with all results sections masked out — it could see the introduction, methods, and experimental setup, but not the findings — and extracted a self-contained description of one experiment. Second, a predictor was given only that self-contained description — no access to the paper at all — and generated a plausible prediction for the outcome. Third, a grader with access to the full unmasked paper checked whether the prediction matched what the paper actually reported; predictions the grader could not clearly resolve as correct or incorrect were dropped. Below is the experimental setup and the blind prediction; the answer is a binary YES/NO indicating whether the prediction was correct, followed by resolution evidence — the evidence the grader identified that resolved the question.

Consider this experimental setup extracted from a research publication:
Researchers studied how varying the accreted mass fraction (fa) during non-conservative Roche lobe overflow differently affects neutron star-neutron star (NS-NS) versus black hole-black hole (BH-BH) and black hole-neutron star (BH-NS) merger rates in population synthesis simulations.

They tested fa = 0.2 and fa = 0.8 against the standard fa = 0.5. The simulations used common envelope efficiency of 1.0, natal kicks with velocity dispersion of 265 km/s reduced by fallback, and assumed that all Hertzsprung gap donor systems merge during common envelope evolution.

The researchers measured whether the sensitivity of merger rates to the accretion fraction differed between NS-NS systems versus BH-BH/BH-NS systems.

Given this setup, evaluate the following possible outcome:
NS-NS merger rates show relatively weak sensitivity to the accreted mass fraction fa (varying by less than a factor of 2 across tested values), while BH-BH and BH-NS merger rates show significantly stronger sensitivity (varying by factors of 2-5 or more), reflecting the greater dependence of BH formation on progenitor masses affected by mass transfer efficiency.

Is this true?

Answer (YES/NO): NO